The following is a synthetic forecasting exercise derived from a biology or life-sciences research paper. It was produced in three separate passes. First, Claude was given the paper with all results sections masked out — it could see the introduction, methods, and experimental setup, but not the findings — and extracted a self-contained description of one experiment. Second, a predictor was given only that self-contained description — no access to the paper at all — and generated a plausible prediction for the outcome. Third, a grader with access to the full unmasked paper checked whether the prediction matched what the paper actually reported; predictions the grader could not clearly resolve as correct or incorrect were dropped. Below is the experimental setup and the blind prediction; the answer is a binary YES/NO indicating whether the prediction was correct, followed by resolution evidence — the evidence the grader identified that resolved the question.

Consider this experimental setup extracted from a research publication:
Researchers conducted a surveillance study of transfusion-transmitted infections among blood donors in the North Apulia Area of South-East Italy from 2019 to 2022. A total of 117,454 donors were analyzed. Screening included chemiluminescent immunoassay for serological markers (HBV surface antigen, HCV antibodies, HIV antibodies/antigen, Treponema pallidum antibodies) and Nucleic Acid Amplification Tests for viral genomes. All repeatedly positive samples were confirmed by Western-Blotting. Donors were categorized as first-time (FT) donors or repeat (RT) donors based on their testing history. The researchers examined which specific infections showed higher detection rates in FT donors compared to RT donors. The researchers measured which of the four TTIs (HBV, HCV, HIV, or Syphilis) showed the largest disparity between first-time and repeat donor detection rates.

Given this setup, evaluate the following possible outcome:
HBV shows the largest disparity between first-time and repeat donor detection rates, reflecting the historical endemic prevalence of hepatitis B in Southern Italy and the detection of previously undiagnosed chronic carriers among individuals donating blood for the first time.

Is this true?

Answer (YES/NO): NO